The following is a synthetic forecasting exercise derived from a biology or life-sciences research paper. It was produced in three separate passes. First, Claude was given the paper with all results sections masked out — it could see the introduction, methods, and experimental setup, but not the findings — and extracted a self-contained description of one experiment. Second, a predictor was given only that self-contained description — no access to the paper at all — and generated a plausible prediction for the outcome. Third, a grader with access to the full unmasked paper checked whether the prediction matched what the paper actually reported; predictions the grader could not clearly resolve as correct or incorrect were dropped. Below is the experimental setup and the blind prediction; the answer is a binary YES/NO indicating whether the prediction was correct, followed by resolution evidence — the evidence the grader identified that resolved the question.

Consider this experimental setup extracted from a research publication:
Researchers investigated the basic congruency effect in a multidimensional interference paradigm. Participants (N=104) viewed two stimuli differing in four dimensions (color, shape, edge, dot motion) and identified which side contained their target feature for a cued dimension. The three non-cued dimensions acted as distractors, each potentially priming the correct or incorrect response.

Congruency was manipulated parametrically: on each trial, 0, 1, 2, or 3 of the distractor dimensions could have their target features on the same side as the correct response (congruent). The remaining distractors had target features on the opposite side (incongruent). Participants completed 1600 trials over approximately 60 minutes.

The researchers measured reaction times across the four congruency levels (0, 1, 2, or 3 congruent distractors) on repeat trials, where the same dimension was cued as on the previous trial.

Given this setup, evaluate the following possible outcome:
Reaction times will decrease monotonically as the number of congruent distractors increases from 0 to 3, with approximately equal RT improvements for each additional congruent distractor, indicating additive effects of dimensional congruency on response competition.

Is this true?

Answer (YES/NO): YES